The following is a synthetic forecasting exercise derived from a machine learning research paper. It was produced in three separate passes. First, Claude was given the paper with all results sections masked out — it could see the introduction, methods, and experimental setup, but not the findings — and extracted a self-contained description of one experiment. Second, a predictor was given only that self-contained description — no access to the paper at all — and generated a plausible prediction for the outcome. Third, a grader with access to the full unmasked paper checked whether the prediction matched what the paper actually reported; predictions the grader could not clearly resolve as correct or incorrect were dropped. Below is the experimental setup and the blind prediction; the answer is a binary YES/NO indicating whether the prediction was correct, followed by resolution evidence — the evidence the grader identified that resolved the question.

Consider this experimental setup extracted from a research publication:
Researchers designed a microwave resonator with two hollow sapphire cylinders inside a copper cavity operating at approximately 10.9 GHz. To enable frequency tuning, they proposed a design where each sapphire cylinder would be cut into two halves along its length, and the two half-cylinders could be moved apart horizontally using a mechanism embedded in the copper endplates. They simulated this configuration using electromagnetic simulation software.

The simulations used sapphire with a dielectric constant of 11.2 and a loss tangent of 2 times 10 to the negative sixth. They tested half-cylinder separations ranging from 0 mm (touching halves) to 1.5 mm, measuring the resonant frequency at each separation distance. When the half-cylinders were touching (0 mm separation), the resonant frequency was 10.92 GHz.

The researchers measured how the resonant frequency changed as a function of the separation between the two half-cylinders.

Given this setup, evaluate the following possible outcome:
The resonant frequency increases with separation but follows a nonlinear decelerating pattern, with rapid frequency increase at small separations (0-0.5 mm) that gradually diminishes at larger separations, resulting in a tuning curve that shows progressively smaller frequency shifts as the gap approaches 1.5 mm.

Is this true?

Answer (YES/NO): NO